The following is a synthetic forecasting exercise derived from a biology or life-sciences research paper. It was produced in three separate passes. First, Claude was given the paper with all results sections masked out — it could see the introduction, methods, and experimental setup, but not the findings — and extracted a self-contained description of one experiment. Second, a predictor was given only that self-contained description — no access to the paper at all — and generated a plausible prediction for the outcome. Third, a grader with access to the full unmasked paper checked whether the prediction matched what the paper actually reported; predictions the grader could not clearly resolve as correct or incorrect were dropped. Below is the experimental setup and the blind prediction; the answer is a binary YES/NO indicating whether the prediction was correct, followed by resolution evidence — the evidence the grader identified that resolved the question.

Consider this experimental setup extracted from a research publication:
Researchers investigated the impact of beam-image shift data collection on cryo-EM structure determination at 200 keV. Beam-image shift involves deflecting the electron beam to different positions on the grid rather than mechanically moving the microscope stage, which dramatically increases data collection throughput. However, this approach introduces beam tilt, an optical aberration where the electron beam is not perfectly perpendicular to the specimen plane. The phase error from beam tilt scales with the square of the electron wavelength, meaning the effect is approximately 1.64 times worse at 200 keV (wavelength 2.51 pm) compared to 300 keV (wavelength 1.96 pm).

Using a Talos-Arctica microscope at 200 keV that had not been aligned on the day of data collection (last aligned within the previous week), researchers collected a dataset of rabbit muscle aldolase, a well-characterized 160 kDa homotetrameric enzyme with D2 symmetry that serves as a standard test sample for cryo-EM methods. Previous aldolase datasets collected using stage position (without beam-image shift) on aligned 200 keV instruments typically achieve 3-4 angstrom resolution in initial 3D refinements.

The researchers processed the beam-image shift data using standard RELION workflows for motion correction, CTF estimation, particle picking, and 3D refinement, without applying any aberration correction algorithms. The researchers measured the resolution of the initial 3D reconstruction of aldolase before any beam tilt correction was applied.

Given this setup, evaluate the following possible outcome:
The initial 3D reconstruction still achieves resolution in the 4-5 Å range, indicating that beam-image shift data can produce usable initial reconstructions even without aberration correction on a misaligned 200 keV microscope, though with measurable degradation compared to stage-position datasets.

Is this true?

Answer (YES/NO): NO